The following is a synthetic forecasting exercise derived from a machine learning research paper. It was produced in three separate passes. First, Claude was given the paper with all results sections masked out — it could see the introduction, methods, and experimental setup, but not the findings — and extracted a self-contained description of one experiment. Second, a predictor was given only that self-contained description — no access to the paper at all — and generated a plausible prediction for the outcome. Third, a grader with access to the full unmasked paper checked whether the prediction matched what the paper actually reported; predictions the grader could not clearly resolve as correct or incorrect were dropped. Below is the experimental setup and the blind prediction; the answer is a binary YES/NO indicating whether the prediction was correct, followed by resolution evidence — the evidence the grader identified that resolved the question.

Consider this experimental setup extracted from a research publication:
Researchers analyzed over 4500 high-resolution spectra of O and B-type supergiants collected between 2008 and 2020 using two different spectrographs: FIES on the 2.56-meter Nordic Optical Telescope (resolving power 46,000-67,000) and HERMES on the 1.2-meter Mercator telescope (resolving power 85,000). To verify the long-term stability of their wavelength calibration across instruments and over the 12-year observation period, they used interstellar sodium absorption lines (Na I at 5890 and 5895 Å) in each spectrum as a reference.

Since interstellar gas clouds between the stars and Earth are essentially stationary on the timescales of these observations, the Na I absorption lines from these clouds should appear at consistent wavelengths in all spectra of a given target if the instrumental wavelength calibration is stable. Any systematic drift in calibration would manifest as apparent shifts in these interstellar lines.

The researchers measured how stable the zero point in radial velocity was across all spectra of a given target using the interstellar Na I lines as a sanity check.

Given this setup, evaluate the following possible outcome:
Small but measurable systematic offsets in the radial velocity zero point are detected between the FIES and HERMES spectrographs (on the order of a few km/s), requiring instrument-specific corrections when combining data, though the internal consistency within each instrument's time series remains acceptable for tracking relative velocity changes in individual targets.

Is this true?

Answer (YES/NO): NO